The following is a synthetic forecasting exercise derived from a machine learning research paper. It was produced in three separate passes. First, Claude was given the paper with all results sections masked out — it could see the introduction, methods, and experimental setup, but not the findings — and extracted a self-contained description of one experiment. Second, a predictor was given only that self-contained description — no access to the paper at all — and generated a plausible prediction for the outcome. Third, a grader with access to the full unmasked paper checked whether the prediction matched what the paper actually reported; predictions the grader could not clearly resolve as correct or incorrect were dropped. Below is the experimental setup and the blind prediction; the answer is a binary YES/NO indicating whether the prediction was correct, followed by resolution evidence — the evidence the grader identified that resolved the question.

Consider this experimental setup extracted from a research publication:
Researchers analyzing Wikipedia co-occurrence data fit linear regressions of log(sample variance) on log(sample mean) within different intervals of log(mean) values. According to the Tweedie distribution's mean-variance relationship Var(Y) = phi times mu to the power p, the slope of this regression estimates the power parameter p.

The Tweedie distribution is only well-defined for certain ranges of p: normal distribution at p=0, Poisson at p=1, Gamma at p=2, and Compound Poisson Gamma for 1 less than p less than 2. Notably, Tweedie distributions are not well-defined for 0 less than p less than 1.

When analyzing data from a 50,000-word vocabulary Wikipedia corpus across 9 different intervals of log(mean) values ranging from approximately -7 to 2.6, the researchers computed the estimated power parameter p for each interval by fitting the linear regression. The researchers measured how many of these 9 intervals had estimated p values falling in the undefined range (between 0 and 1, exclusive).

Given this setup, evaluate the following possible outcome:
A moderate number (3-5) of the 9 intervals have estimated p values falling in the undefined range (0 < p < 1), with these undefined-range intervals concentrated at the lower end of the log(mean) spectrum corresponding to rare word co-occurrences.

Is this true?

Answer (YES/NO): NO